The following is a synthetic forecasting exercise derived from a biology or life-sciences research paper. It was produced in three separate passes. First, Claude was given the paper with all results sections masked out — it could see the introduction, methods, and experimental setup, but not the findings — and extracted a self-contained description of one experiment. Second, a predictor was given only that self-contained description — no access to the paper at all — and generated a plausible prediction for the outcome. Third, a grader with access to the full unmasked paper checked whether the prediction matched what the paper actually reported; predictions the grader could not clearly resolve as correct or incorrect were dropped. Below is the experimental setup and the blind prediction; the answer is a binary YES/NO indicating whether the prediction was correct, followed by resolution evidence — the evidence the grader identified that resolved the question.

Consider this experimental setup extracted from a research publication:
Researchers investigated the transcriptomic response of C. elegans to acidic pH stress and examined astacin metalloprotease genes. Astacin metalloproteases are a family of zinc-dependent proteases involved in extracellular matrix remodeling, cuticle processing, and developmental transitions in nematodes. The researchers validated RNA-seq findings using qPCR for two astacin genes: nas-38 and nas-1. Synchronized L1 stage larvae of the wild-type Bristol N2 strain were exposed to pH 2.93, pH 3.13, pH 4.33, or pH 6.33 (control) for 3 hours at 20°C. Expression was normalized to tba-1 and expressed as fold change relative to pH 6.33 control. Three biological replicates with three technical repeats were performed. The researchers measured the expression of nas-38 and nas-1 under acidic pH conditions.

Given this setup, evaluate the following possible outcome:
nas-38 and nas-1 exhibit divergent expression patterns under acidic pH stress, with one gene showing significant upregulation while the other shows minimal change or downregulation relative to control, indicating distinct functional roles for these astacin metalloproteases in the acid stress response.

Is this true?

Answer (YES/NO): NO